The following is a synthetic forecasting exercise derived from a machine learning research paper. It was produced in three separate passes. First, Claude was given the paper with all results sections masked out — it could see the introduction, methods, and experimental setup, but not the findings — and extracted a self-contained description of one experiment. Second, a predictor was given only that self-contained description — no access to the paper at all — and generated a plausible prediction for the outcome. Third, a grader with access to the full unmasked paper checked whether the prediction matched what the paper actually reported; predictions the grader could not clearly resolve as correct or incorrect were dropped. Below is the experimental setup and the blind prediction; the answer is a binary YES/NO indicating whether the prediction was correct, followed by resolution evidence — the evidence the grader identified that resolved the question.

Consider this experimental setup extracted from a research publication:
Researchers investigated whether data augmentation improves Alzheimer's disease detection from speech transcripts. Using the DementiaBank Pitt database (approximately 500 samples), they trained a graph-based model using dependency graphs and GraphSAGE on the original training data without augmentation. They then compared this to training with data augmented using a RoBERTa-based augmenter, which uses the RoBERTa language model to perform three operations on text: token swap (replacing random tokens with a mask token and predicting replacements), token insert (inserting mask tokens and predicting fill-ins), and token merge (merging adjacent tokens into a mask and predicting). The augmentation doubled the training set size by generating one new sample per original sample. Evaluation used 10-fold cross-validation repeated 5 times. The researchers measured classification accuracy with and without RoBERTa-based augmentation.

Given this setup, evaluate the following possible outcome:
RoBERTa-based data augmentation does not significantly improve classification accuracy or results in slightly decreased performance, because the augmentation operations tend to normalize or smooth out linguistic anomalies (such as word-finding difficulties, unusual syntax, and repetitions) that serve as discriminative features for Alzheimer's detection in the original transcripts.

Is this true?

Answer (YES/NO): YES